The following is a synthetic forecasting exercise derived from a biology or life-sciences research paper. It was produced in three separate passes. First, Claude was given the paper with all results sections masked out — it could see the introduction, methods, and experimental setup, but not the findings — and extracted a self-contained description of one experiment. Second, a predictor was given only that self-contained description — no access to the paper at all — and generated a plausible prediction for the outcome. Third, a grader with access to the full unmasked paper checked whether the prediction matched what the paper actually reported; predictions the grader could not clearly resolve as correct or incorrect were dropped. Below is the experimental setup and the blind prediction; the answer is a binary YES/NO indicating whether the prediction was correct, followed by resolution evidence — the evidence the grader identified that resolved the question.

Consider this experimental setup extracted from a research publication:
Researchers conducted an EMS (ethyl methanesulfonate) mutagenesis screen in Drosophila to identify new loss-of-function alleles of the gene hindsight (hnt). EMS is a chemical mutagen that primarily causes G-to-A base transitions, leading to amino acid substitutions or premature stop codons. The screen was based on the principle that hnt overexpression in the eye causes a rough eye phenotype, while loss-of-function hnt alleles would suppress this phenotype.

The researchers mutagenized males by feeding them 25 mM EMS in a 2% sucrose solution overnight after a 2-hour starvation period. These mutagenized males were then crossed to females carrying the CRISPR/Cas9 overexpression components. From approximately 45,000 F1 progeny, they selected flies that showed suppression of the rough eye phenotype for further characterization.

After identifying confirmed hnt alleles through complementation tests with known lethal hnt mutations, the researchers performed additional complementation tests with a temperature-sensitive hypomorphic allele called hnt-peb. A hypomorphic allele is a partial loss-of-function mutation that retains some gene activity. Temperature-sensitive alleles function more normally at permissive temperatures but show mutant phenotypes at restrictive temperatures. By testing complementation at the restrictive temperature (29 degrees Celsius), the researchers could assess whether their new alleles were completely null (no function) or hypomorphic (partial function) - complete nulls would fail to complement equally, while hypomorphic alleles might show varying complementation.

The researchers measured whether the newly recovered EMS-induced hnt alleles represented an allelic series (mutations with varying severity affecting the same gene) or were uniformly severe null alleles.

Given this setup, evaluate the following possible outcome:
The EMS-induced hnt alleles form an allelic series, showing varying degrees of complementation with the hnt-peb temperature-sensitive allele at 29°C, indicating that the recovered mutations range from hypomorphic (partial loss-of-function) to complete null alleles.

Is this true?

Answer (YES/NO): NO